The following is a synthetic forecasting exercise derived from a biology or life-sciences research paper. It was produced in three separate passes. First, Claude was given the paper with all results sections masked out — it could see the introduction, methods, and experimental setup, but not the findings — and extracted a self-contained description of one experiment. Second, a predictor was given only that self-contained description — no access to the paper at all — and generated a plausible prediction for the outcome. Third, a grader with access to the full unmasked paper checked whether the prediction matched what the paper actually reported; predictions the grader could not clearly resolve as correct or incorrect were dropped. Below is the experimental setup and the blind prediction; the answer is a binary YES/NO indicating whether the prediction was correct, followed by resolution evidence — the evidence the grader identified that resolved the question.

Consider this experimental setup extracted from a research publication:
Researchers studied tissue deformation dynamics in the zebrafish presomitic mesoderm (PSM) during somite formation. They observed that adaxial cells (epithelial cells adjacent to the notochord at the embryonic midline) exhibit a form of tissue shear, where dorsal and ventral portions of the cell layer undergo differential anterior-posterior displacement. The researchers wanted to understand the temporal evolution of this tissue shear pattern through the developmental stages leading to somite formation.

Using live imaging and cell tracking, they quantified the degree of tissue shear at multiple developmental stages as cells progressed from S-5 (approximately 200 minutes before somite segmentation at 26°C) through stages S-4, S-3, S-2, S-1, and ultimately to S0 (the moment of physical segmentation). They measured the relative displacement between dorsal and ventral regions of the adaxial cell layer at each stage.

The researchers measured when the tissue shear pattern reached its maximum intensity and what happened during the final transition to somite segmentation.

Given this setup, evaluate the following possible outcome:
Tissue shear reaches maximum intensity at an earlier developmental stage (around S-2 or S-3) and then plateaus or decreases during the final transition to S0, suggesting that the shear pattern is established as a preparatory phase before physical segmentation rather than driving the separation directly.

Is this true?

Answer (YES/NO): NO